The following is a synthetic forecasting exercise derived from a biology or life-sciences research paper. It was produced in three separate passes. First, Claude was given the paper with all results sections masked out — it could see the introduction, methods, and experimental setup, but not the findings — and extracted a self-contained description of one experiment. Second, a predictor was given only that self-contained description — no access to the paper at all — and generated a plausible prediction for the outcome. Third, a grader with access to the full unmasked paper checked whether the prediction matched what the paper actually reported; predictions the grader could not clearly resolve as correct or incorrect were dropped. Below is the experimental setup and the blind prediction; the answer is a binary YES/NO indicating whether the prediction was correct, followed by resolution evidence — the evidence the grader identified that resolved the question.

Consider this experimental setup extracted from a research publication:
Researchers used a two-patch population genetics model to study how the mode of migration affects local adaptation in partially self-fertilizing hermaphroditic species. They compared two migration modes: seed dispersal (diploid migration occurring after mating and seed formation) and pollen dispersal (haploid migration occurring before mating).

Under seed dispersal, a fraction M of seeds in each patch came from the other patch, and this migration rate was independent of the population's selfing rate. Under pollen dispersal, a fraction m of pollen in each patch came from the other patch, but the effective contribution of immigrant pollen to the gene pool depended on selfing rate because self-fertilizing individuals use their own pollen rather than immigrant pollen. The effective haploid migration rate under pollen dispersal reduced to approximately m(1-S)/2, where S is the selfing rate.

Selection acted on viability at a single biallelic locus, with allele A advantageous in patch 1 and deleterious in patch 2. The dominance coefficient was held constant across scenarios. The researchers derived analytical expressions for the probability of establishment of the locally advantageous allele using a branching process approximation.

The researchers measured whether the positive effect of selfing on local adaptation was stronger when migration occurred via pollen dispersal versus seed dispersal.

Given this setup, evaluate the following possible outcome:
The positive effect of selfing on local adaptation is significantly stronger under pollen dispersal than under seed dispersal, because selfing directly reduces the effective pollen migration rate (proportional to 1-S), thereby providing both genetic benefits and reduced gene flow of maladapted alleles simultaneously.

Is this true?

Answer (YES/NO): YES